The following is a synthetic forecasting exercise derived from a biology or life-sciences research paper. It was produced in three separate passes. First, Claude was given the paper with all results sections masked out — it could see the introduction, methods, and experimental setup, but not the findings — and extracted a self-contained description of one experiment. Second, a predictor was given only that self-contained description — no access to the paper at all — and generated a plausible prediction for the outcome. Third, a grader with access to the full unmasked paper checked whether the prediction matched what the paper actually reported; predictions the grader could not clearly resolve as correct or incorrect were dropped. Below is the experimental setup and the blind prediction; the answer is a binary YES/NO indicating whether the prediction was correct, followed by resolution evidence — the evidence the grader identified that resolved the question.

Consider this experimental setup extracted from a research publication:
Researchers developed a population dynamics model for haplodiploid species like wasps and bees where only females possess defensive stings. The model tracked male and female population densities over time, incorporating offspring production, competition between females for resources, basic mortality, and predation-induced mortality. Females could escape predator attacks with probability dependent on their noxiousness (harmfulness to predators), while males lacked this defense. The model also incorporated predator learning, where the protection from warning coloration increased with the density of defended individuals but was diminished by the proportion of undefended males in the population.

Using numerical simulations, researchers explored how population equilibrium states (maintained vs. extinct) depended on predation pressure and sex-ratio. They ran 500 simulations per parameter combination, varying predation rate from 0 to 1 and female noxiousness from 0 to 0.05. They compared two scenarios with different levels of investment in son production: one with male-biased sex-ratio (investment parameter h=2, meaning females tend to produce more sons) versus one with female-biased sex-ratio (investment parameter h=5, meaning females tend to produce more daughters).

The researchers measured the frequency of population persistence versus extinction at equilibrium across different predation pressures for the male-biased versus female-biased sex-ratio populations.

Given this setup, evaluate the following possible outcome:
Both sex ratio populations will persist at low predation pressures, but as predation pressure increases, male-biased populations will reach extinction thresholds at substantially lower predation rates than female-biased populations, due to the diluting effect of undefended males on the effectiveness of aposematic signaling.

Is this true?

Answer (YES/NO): YES